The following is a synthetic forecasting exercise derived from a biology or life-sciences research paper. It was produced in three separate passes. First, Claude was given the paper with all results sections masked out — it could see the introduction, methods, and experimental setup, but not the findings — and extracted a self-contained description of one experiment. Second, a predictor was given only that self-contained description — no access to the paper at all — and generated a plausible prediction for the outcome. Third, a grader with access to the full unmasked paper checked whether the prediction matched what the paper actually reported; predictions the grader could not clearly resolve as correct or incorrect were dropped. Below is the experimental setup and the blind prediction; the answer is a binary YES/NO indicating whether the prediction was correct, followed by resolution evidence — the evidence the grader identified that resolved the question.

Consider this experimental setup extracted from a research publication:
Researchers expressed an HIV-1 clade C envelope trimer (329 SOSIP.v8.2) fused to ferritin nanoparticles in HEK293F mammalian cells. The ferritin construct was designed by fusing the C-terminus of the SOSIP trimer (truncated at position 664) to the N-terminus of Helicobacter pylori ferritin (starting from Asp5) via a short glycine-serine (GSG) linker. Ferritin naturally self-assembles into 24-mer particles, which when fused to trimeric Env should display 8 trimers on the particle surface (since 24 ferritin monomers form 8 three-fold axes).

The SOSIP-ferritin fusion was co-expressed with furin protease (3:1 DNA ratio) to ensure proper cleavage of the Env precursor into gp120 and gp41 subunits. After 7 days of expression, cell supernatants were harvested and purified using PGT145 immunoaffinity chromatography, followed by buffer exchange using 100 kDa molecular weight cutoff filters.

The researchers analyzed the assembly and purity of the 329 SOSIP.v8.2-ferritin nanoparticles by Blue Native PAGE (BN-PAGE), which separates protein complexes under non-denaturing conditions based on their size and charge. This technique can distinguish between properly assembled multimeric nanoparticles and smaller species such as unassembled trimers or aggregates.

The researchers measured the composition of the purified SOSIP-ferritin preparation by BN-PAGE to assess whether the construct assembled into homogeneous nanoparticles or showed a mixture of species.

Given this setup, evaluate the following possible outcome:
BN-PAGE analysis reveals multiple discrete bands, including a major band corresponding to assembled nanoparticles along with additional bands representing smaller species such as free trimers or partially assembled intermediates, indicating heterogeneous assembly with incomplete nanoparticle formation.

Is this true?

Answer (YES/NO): NO